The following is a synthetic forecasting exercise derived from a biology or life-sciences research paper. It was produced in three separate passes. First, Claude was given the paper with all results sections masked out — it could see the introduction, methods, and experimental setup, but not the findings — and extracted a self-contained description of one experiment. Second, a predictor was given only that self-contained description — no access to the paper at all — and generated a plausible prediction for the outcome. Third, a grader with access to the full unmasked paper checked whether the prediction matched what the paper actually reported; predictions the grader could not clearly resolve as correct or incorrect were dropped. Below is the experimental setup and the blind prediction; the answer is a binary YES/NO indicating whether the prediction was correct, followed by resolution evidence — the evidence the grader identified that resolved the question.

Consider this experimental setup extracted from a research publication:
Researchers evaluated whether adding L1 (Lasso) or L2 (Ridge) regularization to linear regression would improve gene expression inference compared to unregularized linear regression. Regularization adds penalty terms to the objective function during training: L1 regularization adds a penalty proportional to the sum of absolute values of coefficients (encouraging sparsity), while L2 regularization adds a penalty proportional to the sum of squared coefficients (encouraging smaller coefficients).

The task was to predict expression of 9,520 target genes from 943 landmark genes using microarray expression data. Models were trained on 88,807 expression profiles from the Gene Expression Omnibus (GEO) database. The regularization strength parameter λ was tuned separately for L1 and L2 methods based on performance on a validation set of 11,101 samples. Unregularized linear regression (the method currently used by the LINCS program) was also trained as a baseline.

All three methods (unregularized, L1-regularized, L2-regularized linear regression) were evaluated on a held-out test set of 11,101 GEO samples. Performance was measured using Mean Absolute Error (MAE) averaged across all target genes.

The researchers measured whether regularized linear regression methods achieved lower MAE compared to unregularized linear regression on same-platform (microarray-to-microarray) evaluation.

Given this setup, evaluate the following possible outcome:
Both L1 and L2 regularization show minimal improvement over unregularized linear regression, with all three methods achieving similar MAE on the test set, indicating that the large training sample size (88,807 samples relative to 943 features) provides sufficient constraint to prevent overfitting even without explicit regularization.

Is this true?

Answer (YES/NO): NO